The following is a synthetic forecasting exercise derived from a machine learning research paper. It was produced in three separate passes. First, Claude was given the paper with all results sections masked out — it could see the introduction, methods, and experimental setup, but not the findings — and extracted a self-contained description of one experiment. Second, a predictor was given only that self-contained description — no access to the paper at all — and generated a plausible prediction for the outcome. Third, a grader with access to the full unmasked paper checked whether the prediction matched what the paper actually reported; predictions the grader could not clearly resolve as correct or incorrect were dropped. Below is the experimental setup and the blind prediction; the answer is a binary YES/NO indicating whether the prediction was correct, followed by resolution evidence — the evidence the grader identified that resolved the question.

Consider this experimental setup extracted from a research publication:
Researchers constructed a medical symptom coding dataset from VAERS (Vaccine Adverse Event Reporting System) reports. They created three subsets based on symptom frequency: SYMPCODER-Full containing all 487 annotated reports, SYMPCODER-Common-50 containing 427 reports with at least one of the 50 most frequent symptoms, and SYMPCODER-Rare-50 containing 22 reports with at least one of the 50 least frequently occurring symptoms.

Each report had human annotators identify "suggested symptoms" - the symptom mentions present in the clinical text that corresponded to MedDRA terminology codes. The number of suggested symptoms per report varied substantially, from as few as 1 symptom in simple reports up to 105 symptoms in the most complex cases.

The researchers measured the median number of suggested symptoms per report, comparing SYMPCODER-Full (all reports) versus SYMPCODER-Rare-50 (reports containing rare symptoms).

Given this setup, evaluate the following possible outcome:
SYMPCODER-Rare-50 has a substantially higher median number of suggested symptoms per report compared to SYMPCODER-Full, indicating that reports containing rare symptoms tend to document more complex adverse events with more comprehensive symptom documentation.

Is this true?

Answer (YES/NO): YES